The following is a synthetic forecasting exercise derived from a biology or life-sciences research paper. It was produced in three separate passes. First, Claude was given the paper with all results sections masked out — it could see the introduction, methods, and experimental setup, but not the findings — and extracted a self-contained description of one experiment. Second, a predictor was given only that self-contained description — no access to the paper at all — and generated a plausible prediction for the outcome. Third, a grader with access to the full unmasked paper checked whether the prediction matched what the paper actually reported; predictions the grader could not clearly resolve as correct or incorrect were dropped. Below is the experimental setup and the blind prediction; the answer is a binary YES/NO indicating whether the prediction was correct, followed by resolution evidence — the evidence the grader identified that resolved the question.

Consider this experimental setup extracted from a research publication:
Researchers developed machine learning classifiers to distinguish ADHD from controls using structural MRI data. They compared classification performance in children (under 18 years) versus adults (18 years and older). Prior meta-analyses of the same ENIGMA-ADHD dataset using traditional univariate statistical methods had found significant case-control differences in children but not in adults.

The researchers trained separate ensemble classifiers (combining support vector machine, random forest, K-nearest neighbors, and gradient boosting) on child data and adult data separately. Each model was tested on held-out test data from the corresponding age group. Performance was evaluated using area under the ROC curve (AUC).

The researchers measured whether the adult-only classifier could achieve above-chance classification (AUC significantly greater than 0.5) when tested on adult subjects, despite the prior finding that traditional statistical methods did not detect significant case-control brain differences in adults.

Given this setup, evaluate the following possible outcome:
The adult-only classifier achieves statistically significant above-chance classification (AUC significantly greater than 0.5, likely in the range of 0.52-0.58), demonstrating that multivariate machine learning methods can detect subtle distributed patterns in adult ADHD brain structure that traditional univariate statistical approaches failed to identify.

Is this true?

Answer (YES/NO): NO